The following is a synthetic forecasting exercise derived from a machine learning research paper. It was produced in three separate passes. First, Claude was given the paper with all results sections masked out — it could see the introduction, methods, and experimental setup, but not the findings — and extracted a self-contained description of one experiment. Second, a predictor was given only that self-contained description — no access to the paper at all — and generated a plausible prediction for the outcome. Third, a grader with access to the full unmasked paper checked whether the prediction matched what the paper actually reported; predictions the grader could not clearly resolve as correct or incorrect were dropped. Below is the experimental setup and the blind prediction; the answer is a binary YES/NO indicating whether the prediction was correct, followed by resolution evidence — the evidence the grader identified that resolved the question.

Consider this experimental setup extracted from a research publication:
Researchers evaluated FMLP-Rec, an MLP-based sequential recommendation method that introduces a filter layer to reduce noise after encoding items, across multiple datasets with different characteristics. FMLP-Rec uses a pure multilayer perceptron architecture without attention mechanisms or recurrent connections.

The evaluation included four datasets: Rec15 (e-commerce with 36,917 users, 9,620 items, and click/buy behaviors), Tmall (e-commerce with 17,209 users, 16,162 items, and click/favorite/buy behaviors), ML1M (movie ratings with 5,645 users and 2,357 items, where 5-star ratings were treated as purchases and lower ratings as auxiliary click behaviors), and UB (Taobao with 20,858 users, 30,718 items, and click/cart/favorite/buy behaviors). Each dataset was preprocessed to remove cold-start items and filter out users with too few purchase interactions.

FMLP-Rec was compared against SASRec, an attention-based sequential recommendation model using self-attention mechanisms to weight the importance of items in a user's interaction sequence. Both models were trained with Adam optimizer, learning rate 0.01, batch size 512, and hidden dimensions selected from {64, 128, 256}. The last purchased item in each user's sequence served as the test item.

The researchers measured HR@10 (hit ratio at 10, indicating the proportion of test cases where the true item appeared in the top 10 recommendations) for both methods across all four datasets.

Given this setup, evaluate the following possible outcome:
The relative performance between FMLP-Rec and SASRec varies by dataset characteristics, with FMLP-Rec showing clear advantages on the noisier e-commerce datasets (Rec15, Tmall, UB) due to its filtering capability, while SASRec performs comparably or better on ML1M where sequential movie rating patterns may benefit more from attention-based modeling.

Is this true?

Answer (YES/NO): NO